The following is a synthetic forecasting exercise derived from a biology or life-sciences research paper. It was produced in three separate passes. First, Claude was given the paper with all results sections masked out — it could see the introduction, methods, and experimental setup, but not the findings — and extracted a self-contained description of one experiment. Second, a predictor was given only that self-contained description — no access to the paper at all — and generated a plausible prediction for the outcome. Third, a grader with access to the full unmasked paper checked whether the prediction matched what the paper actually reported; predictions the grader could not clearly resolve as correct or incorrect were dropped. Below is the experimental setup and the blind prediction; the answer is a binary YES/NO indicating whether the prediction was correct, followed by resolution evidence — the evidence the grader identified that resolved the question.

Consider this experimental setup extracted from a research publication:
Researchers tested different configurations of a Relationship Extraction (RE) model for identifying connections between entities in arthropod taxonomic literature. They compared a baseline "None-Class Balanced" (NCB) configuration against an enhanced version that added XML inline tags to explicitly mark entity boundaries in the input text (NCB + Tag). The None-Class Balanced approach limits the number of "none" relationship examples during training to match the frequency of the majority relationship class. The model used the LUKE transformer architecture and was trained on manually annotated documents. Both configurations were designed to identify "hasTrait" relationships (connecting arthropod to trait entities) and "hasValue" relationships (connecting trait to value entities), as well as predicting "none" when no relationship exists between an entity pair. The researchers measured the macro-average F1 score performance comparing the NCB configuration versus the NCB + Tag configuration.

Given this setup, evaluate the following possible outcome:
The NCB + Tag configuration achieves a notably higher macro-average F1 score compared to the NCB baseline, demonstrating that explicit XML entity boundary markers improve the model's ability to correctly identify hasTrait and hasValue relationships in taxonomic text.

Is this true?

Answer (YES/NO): YES